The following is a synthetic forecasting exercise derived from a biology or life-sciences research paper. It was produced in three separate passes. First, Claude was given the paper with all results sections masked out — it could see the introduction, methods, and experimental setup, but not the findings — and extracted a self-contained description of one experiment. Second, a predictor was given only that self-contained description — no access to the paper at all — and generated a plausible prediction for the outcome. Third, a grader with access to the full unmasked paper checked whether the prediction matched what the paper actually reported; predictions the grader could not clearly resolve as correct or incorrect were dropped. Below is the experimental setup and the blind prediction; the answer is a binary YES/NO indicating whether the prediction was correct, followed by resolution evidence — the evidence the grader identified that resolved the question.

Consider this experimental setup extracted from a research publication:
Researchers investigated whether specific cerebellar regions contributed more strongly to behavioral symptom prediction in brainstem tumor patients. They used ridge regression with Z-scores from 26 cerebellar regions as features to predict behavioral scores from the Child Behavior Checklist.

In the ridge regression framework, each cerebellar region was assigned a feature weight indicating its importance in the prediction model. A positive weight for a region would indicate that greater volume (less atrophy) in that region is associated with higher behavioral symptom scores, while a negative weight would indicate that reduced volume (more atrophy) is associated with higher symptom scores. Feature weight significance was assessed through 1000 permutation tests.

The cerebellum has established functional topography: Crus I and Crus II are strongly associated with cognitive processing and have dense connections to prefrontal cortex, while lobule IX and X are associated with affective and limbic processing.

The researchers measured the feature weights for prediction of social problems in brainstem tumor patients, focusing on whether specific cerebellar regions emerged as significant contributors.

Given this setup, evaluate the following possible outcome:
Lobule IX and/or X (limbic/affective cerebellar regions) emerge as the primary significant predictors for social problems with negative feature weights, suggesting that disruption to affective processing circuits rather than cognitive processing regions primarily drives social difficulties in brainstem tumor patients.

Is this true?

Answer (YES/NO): NO